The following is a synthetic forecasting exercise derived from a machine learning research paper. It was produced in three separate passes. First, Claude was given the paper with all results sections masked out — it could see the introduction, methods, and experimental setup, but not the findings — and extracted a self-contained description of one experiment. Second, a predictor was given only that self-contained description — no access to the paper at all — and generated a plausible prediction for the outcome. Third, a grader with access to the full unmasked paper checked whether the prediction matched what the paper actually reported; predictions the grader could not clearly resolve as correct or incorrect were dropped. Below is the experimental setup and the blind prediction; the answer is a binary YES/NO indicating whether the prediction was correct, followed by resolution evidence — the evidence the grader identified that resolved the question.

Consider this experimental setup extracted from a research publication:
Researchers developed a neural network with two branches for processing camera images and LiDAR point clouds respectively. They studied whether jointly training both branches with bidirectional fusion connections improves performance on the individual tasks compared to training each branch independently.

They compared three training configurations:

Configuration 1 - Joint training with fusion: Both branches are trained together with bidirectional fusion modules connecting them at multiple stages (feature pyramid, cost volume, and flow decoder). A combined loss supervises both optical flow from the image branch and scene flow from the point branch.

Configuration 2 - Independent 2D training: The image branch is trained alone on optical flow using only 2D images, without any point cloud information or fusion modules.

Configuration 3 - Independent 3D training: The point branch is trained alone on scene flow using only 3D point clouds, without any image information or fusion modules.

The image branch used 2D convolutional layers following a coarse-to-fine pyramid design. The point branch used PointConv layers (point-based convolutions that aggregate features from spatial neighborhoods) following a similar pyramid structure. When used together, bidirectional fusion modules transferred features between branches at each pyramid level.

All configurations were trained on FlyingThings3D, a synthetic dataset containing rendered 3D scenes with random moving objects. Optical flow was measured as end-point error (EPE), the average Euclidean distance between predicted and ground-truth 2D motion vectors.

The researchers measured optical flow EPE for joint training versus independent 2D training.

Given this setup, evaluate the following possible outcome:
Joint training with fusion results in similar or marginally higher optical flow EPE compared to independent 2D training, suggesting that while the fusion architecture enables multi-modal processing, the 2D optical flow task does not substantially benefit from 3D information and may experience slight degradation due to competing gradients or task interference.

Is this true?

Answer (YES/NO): NO